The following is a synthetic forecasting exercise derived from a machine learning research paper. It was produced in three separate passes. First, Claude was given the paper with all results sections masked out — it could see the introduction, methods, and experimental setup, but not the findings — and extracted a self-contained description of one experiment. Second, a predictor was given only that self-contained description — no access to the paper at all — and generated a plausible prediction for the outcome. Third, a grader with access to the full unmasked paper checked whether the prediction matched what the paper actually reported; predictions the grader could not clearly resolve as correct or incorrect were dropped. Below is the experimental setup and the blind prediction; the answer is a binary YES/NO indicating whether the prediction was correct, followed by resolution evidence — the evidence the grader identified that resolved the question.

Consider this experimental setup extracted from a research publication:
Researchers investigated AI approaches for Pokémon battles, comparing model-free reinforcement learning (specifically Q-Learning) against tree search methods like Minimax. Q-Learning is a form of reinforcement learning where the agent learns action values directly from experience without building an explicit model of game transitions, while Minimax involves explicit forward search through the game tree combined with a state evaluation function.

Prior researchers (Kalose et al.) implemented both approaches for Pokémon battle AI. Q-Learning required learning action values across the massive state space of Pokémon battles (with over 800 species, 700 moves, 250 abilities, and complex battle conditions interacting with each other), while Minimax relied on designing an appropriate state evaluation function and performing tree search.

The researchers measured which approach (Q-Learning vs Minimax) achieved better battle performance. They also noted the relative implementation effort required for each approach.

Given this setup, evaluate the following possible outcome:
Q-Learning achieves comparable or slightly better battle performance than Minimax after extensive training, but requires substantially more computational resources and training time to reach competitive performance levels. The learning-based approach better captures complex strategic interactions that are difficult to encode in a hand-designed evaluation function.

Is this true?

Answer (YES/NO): NO